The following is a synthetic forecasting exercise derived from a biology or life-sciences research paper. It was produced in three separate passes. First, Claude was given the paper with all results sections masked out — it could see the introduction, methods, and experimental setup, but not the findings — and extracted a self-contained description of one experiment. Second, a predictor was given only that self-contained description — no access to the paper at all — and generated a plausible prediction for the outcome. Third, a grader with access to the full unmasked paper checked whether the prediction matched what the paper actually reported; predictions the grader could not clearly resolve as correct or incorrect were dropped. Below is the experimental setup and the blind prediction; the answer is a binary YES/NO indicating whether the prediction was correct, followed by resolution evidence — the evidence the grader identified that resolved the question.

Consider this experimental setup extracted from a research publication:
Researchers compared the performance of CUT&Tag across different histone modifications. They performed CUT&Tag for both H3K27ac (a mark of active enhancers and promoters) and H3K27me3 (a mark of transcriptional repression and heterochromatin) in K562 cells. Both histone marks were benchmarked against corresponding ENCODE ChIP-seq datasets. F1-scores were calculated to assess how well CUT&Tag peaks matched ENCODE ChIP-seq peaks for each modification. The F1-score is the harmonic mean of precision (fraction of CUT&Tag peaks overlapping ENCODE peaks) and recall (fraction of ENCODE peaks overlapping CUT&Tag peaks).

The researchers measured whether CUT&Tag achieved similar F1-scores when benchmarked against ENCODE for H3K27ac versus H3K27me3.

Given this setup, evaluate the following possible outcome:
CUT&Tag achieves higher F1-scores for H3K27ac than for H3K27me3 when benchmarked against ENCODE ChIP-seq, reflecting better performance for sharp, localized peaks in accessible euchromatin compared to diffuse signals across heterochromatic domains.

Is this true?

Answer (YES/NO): NO